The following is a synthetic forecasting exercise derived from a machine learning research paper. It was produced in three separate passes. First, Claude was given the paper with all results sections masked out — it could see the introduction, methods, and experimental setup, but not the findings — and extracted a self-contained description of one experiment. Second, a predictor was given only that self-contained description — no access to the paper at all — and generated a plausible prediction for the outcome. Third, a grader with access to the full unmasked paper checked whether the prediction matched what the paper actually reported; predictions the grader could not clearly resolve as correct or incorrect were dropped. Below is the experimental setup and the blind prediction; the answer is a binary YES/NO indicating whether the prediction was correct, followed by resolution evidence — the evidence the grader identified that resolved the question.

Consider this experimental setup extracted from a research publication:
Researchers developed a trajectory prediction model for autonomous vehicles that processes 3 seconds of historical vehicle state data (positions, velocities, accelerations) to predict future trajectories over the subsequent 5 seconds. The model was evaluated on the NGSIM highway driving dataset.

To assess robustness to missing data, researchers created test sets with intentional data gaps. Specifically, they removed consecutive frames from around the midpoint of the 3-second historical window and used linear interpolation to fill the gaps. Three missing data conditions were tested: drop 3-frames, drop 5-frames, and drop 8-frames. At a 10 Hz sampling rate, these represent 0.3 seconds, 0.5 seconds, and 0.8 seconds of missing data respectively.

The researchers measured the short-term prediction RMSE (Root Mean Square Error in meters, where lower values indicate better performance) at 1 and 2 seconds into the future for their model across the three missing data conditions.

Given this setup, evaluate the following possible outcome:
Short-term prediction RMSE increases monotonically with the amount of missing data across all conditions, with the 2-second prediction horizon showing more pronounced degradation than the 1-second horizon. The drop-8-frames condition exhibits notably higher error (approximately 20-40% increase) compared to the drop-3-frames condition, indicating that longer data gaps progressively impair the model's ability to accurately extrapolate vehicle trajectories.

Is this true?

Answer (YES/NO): NO